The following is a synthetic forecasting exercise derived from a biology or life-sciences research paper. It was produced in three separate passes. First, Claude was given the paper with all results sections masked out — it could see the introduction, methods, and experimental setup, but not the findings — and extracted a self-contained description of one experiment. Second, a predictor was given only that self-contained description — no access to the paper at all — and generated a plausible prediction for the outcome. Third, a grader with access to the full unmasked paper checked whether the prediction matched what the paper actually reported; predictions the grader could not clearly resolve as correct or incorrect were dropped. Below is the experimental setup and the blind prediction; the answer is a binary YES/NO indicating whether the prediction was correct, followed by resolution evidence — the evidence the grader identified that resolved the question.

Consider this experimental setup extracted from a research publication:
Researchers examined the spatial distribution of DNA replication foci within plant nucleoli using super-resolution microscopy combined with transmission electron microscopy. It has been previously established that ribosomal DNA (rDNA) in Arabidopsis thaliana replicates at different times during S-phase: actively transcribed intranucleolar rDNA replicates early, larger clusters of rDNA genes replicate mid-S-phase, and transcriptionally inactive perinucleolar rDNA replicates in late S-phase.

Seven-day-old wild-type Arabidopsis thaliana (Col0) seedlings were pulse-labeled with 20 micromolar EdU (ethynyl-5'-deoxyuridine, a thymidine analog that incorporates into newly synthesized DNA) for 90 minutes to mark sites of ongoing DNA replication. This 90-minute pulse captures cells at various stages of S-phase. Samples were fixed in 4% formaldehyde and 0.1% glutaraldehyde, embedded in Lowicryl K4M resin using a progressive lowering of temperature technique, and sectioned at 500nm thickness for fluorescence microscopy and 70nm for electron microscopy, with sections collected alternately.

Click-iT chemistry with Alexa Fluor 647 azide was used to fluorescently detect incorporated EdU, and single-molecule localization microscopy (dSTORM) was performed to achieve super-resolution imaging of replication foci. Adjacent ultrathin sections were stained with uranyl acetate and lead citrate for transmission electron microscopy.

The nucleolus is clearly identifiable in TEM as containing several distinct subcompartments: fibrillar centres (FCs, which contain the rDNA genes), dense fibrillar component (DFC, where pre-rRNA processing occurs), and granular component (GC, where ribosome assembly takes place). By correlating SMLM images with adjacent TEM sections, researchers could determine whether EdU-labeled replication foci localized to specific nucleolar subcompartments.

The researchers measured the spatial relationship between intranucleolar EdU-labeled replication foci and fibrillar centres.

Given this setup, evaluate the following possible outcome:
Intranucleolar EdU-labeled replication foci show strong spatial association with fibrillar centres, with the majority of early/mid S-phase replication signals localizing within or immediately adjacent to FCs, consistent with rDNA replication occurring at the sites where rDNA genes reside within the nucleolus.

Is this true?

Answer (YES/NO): NO